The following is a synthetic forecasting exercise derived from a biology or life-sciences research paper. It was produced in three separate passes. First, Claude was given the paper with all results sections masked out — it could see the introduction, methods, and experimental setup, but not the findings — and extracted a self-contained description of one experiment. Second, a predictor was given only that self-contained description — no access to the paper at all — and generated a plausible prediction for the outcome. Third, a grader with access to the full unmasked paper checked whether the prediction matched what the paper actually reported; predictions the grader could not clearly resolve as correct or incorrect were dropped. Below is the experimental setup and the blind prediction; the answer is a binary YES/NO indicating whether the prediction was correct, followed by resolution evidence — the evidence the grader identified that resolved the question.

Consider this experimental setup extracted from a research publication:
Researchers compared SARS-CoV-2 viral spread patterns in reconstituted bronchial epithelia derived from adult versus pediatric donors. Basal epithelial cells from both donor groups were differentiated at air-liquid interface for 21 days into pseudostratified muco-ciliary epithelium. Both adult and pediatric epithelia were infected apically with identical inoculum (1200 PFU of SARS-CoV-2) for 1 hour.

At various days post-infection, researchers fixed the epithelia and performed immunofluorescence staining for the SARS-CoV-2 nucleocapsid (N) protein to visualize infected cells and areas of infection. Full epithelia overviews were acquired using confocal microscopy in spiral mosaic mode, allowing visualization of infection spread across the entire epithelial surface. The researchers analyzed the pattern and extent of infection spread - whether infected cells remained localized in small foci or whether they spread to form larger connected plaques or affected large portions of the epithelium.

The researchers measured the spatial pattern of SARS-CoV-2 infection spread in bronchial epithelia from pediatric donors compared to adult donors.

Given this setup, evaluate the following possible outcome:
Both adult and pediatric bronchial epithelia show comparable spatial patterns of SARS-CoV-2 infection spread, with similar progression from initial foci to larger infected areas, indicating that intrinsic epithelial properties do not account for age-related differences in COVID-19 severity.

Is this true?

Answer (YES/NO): NO